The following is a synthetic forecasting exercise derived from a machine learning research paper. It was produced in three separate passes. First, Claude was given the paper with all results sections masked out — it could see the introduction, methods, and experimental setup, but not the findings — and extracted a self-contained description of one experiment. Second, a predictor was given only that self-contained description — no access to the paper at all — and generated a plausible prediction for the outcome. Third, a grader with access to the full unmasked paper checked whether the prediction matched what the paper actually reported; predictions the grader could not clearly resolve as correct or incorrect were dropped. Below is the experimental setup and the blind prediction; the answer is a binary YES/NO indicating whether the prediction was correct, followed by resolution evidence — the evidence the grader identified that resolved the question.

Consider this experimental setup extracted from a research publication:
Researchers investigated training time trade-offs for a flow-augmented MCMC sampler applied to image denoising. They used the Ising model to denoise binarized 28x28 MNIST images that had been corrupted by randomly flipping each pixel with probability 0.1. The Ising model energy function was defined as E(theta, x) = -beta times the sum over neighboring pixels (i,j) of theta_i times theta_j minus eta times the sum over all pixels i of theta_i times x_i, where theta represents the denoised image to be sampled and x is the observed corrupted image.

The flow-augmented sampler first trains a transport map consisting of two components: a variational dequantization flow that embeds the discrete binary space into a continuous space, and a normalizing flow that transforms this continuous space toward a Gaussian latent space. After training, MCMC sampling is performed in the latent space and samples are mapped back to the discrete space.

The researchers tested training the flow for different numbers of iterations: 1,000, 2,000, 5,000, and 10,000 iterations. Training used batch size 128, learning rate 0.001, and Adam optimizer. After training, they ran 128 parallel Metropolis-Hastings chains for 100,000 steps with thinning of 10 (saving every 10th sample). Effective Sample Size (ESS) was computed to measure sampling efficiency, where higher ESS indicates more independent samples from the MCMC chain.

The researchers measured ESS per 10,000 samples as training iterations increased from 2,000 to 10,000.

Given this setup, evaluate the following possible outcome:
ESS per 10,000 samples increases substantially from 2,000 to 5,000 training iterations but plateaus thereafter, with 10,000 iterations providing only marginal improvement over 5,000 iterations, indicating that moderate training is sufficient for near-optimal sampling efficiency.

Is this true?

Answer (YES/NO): NO